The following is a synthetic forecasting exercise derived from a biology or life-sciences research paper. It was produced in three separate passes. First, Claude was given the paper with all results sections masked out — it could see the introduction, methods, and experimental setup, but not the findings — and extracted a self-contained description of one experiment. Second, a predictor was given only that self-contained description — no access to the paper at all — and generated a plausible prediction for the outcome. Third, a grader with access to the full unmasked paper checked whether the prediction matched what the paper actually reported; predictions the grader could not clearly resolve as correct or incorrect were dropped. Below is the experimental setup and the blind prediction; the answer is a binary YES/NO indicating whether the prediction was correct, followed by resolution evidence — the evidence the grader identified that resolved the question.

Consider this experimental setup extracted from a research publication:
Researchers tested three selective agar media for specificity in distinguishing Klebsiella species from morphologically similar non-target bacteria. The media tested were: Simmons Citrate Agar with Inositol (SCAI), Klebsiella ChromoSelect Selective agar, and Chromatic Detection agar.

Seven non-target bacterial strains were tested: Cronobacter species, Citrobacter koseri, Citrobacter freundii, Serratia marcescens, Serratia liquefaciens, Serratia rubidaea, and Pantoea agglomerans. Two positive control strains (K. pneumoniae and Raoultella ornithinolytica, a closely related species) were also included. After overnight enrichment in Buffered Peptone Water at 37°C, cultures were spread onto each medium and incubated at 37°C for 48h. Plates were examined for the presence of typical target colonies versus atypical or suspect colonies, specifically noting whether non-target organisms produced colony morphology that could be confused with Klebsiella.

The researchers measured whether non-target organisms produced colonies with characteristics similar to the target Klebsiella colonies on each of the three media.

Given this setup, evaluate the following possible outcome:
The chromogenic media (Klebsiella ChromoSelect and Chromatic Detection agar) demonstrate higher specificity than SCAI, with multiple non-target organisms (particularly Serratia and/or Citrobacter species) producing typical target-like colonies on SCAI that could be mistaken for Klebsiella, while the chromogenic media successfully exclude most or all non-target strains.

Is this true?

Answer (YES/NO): NO